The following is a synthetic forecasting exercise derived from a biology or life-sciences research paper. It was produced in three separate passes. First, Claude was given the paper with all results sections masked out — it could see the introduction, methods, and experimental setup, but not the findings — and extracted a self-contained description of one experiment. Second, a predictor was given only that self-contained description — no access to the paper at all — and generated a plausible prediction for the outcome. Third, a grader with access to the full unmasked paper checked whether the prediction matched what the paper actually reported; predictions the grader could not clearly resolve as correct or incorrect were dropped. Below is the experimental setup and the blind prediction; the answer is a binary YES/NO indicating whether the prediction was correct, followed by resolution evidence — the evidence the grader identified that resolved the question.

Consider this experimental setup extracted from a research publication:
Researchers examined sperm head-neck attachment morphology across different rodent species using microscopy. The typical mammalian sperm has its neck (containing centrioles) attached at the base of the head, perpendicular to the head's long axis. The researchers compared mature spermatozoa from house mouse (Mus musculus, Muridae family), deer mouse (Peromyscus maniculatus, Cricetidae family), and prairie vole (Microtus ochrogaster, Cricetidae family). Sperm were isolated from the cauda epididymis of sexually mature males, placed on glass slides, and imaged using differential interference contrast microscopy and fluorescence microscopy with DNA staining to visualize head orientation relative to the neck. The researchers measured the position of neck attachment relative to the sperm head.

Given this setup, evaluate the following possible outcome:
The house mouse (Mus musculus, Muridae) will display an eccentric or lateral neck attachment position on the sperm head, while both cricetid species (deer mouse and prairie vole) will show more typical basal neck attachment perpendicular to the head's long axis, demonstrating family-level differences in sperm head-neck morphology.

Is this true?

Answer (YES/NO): YES